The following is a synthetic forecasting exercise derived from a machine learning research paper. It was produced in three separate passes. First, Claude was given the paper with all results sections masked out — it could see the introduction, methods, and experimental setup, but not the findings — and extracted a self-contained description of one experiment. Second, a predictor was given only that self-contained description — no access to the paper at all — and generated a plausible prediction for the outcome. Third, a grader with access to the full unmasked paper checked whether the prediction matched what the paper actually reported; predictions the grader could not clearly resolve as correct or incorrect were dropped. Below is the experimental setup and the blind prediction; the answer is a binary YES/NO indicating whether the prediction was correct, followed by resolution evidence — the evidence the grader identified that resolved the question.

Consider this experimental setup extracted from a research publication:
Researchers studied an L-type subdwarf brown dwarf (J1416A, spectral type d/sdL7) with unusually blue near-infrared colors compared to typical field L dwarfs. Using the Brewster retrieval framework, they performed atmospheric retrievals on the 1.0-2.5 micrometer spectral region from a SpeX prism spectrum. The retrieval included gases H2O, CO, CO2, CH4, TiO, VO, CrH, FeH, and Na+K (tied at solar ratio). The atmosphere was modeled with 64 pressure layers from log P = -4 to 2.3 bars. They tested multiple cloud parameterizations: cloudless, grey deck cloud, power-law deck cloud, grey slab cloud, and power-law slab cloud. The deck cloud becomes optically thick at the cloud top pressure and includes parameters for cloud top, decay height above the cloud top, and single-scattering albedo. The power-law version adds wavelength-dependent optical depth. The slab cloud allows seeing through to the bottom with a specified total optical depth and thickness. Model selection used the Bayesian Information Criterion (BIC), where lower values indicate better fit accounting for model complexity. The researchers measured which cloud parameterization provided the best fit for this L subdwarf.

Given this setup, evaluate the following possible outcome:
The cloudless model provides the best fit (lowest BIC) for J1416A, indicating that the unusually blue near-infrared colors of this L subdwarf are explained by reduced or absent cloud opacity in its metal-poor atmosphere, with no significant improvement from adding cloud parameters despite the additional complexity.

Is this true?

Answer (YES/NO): NO